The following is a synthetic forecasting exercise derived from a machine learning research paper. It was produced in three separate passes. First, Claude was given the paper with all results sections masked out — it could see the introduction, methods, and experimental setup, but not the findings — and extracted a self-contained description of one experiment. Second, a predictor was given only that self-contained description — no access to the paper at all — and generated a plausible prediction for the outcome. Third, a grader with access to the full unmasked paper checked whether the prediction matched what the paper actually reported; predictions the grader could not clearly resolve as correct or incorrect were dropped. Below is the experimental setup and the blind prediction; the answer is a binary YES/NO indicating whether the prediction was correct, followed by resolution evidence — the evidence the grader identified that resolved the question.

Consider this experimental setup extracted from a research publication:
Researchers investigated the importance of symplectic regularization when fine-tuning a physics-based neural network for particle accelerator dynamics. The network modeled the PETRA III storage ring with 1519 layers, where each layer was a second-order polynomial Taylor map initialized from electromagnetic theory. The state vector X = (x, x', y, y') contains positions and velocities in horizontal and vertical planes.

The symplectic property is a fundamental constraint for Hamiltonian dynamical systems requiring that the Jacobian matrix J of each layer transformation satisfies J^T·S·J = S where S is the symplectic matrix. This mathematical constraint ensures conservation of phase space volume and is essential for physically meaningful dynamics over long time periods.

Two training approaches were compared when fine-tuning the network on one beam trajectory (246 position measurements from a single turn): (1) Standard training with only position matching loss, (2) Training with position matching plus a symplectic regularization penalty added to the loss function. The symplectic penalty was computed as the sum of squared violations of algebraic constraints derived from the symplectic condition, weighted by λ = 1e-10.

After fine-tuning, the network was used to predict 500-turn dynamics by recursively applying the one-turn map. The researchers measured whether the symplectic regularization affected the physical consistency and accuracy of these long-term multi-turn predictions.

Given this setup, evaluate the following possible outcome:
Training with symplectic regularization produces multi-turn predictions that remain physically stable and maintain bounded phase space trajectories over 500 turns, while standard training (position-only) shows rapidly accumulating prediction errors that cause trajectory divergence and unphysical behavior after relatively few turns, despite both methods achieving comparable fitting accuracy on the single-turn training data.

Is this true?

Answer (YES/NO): NO